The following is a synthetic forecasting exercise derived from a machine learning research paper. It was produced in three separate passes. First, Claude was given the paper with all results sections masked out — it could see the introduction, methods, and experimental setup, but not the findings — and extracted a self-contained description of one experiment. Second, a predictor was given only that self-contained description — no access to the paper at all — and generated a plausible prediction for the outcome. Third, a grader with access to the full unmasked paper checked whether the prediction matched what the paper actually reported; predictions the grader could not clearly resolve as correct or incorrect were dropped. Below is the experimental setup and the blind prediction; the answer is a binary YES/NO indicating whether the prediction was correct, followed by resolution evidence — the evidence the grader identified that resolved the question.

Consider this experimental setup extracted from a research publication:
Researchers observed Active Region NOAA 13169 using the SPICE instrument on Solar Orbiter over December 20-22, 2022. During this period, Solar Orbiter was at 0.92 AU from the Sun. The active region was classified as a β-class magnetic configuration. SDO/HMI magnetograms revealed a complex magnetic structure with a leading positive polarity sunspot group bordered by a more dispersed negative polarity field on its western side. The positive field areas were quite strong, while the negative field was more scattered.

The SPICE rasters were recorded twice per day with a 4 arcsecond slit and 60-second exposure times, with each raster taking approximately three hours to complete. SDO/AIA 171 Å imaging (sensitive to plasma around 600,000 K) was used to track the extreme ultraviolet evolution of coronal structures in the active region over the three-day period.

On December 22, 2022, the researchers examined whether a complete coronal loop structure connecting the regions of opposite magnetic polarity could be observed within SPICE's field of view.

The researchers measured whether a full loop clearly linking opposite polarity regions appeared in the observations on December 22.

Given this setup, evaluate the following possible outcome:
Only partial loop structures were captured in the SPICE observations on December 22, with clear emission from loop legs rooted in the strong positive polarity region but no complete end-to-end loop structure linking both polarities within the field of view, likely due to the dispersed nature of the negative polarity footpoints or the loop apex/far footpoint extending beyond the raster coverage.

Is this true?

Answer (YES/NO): NO